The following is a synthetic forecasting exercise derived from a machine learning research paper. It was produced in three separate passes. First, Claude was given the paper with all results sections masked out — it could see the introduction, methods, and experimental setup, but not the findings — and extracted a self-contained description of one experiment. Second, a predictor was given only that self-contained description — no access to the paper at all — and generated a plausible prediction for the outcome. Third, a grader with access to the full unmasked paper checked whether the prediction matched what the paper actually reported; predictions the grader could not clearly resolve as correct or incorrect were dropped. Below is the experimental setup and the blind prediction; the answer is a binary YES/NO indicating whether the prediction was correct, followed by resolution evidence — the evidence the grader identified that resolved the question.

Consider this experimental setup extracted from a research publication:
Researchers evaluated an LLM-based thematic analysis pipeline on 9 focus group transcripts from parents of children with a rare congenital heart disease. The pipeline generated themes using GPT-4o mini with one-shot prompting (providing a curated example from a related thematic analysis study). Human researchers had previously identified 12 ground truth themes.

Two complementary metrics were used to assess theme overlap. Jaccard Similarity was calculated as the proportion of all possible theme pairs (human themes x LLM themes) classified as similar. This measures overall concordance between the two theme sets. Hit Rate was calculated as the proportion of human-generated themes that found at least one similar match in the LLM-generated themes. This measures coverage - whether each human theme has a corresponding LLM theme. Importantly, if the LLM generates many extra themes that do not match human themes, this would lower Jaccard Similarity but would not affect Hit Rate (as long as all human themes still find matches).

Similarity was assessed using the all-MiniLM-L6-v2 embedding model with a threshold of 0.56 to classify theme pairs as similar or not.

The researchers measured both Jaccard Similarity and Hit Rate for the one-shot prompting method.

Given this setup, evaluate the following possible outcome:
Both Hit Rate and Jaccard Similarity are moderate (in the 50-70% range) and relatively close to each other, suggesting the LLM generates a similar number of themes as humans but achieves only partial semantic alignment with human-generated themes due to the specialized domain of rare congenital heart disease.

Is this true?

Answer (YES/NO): NO